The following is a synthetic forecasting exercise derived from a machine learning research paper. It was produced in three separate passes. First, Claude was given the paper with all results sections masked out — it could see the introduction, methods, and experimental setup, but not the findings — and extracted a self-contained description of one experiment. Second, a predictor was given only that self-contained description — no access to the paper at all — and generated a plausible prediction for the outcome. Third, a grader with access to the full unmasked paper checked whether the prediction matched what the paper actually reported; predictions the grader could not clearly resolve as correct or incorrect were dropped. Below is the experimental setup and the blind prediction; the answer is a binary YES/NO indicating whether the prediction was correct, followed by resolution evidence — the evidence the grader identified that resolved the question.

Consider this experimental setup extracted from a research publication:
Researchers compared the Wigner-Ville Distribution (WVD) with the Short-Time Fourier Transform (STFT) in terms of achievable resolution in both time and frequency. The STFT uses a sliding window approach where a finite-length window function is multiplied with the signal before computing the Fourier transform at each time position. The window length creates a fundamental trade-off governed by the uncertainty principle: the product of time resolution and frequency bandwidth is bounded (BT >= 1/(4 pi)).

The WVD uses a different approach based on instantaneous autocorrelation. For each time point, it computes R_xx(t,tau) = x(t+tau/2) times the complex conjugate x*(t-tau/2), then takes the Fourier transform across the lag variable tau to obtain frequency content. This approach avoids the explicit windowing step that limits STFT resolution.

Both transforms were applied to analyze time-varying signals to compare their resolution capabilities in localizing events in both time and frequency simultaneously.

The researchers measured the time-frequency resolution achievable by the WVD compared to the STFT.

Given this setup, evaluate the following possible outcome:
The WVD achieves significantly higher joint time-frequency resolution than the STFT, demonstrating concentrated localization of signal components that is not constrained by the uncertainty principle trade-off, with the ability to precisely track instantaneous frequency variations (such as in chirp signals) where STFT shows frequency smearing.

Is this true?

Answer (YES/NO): NO